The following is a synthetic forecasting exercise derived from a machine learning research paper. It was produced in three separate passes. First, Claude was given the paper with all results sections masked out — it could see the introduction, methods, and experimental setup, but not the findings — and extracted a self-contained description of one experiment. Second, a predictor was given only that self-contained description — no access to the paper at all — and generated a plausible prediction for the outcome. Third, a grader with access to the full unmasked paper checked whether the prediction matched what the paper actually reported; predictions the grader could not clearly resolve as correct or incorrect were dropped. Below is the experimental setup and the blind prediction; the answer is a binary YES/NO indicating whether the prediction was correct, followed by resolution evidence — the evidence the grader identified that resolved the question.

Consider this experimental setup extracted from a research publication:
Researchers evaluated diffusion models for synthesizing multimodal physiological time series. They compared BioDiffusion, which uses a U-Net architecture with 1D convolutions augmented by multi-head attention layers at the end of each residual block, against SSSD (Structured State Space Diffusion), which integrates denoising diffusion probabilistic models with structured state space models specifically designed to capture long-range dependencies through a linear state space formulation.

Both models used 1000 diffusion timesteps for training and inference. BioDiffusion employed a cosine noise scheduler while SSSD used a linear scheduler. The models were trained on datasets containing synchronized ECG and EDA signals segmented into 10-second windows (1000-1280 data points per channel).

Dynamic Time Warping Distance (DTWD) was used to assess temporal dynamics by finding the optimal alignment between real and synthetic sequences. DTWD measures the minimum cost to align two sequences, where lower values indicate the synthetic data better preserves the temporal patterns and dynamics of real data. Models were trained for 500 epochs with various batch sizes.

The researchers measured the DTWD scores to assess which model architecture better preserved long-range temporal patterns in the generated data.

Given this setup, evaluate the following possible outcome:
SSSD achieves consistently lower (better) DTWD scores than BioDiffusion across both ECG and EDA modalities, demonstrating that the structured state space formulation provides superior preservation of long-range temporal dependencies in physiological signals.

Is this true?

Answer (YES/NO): NO